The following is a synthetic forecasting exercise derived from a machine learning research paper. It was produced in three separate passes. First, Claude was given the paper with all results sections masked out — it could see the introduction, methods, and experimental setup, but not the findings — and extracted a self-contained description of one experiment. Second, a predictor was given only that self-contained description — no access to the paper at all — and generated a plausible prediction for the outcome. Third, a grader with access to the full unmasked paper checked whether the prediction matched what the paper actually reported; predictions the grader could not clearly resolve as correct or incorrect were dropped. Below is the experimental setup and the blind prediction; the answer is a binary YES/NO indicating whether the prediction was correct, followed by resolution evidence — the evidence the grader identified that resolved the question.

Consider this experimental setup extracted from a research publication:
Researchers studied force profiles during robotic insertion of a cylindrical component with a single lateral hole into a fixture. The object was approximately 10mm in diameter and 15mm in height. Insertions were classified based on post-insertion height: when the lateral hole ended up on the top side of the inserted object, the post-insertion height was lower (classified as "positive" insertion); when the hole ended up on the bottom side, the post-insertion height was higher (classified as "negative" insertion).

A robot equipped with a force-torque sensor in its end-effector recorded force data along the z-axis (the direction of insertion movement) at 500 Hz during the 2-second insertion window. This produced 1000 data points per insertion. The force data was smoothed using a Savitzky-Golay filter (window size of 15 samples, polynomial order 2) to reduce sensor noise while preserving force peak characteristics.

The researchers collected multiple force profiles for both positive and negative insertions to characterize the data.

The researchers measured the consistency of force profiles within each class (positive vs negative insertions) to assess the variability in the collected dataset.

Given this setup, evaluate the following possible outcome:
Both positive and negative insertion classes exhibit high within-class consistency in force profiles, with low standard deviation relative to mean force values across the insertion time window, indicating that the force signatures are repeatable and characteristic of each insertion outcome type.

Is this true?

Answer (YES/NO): NO